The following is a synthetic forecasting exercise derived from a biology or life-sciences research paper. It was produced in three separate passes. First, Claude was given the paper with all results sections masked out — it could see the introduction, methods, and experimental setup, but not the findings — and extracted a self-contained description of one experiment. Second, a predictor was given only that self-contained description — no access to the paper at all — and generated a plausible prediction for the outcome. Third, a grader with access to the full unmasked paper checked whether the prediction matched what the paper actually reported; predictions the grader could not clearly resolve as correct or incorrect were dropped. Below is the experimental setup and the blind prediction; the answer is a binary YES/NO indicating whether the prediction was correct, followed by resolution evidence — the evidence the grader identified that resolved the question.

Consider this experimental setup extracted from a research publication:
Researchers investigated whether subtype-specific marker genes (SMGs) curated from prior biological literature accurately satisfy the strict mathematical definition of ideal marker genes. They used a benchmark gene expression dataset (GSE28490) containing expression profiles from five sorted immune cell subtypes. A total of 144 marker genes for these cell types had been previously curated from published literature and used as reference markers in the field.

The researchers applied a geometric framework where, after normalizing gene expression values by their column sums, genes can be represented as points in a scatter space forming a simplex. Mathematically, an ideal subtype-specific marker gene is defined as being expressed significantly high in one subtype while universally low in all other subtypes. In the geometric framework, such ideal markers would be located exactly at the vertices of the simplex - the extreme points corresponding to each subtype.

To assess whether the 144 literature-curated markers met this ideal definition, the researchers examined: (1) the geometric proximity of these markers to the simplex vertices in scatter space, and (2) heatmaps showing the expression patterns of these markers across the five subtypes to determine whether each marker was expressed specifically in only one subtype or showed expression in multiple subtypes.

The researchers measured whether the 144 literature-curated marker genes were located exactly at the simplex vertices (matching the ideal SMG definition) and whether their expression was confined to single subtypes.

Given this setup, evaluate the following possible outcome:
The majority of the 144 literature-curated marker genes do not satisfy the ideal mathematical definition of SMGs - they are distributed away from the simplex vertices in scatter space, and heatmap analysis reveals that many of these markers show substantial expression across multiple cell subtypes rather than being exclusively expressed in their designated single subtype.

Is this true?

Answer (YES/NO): NO